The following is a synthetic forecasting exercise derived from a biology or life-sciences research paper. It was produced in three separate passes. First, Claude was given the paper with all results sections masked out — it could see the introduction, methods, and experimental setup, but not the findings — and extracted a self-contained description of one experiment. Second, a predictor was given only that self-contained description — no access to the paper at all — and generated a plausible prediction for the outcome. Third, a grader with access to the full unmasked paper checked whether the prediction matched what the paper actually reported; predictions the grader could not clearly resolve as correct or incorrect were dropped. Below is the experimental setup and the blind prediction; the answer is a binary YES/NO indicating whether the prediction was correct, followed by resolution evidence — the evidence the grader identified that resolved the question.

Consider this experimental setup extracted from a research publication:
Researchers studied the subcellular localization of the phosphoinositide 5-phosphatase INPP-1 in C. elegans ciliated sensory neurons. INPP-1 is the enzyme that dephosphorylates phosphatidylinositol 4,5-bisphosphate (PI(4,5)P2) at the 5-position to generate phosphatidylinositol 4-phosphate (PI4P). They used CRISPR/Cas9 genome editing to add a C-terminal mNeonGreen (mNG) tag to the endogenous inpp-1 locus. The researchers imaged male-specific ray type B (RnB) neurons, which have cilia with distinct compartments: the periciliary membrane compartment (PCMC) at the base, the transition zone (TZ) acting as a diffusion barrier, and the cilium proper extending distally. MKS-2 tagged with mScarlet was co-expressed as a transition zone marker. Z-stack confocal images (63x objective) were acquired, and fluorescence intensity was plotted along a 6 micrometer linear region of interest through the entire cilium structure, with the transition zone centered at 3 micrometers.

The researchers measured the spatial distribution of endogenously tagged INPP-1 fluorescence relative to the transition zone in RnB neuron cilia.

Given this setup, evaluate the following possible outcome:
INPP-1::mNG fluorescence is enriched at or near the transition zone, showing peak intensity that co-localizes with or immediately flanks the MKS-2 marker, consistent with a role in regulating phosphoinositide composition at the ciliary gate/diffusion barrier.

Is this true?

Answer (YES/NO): NO